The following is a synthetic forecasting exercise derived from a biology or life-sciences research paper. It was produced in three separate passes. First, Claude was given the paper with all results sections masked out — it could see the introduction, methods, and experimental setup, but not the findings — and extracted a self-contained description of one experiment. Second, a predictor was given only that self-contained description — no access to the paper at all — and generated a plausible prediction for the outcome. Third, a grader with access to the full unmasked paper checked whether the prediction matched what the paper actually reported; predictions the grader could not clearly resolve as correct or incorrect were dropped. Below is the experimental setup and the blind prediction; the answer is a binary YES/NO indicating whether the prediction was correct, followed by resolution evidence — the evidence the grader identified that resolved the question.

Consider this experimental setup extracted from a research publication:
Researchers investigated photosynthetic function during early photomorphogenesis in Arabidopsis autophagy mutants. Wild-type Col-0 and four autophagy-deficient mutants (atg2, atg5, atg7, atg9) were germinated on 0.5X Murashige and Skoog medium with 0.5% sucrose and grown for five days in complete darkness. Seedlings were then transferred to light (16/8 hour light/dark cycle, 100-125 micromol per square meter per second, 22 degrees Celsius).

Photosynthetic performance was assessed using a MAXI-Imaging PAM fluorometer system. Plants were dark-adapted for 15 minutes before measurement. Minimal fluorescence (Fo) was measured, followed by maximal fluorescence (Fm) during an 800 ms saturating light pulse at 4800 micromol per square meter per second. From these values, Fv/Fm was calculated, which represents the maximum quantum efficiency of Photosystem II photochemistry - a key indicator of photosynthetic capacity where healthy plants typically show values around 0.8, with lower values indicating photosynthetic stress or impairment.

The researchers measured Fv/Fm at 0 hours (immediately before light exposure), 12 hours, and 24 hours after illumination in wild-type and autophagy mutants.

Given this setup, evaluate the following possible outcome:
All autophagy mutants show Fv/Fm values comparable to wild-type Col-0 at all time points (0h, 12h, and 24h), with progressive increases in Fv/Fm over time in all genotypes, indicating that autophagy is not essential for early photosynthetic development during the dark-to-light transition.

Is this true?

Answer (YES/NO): NO